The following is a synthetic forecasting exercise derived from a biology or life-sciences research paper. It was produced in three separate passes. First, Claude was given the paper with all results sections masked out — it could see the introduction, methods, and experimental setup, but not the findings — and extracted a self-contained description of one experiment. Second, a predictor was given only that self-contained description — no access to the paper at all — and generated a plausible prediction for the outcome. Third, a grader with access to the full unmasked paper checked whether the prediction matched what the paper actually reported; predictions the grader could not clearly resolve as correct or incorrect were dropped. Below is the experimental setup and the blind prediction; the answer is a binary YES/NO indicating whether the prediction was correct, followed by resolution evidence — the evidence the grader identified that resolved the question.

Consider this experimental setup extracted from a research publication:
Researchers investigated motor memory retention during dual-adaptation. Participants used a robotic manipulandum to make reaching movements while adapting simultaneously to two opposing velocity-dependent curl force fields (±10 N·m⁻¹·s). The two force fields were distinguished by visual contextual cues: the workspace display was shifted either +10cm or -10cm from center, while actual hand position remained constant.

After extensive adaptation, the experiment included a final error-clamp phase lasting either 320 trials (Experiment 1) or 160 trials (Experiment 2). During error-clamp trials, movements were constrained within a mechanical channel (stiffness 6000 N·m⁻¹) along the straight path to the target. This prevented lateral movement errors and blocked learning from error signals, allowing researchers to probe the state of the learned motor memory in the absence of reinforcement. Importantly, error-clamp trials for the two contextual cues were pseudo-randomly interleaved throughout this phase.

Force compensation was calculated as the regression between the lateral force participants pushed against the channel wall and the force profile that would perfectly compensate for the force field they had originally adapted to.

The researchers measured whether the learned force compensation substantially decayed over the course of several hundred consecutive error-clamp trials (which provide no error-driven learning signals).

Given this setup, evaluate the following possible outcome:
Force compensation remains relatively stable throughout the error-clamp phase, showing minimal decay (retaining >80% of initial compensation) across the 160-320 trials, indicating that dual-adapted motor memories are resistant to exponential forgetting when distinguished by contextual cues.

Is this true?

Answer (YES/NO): YES